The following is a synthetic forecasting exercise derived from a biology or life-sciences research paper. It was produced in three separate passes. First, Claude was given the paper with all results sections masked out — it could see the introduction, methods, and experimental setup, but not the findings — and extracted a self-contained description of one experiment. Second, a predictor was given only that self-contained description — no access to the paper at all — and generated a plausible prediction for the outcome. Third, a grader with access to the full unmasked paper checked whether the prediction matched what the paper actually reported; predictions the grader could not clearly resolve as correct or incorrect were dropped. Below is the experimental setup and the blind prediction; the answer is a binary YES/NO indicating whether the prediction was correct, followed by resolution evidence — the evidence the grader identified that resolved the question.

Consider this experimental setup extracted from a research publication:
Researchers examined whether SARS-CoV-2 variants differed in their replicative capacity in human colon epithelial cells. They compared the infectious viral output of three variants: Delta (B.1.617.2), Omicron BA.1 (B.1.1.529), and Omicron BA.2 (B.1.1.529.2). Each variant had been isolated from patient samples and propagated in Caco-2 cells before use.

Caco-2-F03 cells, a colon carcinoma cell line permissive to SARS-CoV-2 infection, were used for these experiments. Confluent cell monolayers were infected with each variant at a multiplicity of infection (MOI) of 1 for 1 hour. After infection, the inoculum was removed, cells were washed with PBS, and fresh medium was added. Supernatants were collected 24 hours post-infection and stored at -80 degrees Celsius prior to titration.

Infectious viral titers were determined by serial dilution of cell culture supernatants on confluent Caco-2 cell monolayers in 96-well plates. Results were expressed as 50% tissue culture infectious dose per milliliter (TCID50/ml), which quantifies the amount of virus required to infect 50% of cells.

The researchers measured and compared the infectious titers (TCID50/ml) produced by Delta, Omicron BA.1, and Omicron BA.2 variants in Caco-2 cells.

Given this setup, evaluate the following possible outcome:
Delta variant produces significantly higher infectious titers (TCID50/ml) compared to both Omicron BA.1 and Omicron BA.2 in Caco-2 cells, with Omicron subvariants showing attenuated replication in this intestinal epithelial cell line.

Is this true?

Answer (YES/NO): YES